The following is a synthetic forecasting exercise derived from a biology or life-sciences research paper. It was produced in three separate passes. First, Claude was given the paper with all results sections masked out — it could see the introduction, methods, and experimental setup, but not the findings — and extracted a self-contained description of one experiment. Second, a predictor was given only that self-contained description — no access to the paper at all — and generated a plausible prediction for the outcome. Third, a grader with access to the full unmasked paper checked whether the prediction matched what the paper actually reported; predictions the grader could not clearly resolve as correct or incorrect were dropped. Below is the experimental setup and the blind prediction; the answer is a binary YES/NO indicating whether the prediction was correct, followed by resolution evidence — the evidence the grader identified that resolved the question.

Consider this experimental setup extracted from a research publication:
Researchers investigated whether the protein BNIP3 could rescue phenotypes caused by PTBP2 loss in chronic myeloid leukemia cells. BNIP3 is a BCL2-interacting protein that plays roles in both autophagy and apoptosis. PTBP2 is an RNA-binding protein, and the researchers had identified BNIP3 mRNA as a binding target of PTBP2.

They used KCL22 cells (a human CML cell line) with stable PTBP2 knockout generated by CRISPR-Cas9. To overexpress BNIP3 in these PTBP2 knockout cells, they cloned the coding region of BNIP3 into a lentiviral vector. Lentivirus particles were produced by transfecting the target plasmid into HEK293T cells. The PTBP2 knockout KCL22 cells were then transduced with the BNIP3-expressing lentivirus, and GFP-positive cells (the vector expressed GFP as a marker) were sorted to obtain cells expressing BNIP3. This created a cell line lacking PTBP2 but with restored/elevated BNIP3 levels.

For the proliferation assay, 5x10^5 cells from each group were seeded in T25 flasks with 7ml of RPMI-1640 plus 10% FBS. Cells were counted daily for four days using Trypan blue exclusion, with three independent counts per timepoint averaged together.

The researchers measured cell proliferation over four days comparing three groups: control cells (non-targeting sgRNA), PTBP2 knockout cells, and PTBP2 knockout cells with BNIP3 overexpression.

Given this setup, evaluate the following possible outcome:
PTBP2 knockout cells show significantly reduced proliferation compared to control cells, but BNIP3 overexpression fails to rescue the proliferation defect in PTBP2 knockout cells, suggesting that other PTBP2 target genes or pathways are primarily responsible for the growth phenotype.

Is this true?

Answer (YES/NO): NO